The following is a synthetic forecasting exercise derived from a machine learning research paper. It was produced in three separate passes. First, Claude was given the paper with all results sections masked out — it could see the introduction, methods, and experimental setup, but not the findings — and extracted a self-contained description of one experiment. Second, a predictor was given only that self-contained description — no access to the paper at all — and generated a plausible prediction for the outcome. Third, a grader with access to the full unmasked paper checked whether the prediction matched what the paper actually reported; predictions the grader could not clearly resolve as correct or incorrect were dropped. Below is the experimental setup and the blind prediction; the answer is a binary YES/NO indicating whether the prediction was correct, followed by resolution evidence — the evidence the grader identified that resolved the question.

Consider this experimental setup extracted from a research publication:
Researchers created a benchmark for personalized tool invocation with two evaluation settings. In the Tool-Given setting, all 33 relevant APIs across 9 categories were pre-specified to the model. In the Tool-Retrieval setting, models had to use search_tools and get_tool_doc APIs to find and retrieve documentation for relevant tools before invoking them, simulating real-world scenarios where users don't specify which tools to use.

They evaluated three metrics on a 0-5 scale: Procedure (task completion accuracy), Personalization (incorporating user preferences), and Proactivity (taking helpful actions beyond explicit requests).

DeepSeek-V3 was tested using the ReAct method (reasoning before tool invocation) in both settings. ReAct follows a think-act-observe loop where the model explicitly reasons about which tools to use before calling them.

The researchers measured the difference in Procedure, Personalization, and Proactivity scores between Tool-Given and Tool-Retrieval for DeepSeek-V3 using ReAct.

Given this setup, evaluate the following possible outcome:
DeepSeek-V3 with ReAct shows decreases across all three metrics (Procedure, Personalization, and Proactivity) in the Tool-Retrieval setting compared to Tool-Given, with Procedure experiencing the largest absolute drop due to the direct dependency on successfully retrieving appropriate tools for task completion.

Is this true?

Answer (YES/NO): NO